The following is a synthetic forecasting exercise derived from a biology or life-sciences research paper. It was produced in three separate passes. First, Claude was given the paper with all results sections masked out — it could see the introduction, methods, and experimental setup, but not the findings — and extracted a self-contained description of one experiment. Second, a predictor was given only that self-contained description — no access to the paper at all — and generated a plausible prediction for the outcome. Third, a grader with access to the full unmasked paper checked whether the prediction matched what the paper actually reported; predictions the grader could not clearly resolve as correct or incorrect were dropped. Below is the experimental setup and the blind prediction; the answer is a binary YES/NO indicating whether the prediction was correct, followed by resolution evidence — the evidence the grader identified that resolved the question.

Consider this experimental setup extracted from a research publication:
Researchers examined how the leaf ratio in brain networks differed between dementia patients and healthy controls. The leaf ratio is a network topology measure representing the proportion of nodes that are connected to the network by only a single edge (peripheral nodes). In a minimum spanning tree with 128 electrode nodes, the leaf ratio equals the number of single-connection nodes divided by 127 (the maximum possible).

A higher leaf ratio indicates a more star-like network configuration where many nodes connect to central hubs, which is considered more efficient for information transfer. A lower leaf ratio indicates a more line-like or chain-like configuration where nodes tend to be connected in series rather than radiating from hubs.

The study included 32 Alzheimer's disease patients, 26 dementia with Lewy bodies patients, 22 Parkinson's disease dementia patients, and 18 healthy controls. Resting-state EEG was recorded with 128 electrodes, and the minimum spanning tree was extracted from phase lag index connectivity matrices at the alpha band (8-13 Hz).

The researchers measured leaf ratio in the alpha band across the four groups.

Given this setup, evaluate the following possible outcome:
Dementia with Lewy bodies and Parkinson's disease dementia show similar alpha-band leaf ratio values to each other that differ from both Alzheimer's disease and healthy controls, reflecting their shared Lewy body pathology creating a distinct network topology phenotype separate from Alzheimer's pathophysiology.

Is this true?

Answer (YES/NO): NO